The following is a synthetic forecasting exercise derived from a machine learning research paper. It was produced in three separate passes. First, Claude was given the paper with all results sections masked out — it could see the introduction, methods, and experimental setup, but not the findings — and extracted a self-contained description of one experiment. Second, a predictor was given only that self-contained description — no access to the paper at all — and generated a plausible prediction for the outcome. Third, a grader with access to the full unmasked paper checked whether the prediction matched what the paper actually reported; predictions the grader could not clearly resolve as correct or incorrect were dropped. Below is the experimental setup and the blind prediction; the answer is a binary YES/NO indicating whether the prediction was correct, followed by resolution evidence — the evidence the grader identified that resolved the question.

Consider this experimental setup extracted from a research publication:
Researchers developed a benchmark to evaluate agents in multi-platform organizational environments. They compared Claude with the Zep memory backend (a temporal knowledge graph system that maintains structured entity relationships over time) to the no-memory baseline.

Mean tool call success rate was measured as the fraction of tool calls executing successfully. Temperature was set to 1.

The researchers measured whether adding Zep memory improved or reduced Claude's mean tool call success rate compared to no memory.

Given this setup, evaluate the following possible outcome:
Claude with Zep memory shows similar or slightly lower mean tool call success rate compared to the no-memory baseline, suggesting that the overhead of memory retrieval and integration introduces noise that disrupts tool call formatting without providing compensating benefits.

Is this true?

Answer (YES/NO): YES